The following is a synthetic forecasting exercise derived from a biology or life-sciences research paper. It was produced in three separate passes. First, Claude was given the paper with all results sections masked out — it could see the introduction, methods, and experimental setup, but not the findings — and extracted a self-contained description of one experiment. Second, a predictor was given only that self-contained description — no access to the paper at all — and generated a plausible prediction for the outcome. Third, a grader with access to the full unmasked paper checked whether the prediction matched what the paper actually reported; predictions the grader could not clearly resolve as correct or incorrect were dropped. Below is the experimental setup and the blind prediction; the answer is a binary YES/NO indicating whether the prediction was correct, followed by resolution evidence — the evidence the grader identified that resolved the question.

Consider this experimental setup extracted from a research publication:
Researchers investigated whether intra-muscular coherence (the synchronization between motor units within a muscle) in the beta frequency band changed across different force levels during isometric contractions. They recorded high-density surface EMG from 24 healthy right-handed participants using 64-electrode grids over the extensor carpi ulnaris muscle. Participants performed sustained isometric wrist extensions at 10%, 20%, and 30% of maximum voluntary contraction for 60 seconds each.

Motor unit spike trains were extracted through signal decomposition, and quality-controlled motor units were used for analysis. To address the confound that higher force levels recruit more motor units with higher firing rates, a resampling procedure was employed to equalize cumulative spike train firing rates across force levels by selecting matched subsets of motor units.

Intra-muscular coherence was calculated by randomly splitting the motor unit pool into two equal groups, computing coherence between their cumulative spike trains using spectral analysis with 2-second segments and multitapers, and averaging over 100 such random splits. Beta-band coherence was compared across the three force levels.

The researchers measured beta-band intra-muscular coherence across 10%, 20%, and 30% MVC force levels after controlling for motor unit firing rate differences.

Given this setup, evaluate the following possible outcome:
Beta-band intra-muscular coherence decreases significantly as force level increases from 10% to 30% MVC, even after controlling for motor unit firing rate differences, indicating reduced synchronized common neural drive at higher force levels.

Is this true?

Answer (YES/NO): NO